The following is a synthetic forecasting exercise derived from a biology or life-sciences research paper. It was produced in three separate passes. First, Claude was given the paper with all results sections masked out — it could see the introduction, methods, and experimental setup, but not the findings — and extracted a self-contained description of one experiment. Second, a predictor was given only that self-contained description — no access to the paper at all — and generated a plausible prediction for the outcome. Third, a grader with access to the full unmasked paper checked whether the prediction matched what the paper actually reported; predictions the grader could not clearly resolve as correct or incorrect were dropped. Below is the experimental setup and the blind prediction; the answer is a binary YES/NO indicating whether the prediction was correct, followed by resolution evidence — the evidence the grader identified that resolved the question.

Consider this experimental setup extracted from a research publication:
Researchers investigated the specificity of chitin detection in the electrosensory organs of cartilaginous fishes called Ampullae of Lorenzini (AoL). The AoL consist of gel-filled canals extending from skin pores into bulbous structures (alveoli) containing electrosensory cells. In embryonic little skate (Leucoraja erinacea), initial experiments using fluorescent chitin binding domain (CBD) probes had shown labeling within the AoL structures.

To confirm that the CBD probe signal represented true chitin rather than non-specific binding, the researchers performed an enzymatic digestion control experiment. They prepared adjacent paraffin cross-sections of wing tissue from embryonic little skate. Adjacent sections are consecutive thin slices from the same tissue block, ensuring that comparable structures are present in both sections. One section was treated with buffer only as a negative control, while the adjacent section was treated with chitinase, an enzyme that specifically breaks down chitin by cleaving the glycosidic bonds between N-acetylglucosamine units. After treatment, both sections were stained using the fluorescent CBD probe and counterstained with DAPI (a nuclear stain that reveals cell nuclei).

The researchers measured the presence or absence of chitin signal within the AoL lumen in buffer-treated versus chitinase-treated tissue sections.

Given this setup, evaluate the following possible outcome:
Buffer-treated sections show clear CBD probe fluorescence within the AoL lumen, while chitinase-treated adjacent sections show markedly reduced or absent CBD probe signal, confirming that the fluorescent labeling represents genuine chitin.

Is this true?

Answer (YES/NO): YES